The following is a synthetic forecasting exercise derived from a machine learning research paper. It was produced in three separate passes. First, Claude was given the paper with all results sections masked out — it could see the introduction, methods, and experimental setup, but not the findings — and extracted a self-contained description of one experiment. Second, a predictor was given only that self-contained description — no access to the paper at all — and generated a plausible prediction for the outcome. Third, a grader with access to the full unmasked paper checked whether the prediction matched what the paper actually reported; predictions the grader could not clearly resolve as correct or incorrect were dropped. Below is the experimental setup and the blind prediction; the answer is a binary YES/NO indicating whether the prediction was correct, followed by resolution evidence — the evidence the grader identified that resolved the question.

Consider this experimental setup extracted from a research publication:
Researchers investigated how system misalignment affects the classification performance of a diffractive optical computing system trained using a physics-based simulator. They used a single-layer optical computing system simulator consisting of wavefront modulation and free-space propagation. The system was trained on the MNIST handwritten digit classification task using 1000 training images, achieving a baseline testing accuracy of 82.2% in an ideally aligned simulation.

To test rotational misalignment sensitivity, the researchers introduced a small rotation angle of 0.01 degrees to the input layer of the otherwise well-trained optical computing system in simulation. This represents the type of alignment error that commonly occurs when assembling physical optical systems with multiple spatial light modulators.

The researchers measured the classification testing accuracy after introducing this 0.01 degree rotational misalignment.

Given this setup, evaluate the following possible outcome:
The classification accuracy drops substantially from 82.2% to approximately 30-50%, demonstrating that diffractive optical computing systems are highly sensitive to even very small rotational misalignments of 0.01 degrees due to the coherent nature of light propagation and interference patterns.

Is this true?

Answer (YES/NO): YES